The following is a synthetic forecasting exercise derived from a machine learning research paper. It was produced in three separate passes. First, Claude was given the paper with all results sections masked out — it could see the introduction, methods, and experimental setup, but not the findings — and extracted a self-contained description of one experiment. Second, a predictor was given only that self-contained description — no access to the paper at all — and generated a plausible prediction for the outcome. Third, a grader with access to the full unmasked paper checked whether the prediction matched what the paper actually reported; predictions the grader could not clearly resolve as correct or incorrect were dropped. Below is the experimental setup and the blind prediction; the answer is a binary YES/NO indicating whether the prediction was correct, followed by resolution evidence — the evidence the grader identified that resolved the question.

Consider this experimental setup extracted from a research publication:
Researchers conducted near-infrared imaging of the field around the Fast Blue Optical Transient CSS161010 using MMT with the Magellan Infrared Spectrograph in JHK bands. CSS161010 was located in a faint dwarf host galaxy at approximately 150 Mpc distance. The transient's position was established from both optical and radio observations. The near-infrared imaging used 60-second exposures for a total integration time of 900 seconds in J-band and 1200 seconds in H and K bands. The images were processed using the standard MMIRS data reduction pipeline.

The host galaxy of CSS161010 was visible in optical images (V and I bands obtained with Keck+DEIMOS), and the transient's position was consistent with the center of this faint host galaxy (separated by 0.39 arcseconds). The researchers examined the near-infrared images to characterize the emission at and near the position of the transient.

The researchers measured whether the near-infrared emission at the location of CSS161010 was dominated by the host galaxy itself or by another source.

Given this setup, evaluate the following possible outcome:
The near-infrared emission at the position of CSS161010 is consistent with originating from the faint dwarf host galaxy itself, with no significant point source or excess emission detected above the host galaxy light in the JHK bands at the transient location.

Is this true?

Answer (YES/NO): NO